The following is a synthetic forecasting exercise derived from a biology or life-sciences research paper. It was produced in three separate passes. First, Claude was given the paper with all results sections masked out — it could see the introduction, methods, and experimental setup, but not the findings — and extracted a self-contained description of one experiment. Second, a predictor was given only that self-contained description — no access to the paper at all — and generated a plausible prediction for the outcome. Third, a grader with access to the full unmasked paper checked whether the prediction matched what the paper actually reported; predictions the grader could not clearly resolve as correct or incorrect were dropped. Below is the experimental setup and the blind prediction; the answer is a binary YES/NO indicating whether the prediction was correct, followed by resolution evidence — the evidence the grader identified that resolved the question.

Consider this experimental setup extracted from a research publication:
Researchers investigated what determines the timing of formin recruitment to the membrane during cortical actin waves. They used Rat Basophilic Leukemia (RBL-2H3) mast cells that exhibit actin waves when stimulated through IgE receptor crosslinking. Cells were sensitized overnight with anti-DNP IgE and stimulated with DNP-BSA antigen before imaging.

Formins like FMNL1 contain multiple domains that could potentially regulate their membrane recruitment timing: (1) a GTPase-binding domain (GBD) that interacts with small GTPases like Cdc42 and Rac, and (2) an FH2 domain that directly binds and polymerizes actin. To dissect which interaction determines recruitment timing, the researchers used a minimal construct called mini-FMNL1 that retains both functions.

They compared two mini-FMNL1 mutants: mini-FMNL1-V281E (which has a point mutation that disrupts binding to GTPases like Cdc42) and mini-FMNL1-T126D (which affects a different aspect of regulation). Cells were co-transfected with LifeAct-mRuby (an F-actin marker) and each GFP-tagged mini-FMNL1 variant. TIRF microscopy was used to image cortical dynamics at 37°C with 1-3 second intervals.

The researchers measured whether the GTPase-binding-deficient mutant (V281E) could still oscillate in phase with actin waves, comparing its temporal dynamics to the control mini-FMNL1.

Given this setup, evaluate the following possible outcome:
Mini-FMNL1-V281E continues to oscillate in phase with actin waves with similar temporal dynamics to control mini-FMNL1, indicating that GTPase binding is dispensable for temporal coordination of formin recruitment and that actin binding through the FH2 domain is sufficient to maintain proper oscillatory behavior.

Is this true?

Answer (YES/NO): NO